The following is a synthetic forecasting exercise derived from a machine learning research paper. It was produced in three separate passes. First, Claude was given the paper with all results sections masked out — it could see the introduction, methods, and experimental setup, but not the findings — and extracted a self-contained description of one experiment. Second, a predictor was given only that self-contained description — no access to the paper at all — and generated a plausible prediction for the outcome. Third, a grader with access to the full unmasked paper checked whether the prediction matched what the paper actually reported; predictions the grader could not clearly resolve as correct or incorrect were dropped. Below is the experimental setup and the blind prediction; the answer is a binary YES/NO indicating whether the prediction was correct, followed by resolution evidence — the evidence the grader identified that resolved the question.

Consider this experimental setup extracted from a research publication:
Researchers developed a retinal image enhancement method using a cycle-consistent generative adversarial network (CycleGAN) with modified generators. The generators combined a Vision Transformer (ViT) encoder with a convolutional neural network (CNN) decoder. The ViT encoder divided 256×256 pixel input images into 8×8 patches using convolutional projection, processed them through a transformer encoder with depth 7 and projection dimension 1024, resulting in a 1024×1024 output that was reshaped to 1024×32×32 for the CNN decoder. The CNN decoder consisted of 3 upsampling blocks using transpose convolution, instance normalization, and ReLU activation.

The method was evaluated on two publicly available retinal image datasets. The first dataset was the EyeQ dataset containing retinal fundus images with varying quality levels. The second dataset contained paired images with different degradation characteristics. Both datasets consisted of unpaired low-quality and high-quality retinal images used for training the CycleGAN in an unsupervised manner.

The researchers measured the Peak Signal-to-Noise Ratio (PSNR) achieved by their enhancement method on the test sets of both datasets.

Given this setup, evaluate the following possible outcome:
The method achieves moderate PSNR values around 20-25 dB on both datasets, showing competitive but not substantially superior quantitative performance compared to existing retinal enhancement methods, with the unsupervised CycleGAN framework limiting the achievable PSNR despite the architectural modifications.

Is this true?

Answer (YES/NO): NO